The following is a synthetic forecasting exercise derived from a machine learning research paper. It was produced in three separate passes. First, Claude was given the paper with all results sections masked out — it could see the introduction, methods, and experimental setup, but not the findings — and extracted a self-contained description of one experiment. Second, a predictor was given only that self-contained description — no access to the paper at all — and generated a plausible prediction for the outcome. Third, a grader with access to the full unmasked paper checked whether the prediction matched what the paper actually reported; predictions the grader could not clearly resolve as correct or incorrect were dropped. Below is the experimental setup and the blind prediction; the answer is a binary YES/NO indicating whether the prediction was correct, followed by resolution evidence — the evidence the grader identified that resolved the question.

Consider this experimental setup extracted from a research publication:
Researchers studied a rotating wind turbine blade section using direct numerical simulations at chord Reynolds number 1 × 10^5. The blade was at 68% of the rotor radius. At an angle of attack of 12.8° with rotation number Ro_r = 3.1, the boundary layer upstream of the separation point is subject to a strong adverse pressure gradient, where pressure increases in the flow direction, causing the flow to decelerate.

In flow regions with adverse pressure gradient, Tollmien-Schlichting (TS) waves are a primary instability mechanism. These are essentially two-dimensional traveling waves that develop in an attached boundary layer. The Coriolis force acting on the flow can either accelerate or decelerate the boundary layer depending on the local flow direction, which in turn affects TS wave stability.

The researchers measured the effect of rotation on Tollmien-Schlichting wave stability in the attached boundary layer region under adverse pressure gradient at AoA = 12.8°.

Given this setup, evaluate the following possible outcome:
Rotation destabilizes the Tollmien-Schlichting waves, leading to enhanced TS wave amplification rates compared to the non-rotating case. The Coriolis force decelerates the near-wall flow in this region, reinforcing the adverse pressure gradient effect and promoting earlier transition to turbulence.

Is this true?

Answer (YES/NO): NO